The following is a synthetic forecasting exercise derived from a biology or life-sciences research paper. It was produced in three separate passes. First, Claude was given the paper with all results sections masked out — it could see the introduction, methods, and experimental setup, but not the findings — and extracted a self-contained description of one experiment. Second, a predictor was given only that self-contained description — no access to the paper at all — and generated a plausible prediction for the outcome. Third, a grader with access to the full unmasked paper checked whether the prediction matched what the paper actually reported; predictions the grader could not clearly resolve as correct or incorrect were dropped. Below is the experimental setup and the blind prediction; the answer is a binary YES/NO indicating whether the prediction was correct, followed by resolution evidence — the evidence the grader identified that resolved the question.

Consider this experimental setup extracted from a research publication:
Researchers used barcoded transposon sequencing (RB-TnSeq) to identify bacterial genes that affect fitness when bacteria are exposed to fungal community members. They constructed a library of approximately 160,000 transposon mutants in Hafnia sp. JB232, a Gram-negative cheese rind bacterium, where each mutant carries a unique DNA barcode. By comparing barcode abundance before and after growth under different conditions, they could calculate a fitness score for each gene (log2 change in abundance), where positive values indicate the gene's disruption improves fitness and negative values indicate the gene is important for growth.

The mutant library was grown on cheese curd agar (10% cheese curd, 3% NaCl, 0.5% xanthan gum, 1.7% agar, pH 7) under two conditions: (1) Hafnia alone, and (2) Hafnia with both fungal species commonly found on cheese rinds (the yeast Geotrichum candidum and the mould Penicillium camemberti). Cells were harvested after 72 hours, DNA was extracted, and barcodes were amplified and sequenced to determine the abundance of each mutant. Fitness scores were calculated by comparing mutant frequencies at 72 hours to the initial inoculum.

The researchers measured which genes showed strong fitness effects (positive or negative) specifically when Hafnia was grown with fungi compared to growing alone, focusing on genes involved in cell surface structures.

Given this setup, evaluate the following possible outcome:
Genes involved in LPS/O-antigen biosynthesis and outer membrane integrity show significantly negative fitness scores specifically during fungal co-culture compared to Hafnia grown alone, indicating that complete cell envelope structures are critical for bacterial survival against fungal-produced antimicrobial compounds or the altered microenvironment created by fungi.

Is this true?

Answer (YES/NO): YES